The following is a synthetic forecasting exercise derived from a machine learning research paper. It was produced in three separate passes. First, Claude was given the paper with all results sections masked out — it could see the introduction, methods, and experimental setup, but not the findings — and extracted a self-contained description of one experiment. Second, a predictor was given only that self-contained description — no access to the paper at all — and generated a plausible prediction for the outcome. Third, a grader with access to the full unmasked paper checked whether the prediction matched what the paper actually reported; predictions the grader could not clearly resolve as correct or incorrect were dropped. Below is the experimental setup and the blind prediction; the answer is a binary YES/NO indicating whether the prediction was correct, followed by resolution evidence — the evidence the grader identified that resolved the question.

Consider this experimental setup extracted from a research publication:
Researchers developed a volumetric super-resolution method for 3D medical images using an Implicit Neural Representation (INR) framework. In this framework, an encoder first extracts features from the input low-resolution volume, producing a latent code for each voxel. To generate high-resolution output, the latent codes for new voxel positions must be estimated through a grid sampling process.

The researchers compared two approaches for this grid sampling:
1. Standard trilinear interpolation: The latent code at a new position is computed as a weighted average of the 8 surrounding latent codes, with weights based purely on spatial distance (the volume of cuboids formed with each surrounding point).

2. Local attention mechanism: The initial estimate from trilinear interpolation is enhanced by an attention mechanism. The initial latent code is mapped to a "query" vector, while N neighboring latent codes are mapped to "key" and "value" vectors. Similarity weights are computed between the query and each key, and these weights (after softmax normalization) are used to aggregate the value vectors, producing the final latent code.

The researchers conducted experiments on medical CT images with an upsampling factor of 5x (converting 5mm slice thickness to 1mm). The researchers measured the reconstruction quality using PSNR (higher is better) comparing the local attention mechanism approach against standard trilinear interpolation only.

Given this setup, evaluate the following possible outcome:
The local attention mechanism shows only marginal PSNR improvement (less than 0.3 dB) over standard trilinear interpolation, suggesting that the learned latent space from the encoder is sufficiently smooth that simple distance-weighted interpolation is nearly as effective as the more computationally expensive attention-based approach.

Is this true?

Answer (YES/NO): NO